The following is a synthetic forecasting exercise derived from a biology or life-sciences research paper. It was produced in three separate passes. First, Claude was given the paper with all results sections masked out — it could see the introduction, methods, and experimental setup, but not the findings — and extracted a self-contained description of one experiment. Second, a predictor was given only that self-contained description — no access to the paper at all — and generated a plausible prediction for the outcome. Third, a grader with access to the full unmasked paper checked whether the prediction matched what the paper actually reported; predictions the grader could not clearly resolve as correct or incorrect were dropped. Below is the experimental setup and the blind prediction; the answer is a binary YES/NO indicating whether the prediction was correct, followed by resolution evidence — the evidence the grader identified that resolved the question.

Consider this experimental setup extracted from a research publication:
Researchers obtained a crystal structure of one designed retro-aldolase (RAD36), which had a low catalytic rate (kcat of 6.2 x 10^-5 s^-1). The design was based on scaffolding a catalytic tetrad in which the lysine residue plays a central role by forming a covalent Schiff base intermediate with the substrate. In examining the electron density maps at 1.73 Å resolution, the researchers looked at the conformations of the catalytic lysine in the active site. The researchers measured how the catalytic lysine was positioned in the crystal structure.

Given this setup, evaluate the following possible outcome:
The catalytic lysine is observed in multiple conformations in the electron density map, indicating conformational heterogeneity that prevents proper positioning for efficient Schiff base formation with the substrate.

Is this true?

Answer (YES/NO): YES